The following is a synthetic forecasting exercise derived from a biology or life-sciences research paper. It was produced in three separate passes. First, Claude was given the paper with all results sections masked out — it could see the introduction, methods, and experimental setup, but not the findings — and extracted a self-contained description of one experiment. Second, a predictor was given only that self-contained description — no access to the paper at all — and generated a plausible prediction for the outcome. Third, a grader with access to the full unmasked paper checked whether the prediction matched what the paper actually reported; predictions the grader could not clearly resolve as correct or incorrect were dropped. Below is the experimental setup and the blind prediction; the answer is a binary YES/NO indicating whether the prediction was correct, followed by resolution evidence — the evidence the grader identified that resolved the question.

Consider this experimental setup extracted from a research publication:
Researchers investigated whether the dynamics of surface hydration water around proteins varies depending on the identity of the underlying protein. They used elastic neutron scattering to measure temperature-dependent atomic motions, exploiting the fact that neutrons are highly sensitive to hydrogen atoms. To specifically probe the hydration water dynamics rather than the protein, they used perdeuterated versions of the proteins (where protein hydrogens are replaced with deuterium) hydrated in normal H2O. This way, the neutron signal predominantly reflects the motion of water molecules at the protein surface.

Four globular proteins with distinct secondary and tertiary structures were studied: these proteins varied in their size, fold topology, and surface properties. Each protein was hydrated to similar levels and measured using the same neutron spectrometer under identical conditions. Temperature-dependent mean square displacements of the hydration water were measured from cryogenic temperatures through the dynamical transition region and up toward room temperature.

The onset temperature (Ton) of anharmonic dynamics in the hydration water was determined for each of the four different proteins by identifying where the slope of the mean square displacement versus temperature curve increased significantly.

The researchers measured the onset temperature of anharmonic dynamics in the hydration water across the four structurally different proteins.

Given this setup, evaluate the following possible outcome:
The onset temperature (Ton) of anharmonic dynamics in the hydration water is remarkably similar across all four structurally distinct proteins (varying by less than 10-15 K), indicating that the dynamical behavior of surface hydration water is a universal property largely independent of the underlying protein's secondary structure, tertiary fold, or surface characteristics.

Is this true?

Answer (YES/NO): YES